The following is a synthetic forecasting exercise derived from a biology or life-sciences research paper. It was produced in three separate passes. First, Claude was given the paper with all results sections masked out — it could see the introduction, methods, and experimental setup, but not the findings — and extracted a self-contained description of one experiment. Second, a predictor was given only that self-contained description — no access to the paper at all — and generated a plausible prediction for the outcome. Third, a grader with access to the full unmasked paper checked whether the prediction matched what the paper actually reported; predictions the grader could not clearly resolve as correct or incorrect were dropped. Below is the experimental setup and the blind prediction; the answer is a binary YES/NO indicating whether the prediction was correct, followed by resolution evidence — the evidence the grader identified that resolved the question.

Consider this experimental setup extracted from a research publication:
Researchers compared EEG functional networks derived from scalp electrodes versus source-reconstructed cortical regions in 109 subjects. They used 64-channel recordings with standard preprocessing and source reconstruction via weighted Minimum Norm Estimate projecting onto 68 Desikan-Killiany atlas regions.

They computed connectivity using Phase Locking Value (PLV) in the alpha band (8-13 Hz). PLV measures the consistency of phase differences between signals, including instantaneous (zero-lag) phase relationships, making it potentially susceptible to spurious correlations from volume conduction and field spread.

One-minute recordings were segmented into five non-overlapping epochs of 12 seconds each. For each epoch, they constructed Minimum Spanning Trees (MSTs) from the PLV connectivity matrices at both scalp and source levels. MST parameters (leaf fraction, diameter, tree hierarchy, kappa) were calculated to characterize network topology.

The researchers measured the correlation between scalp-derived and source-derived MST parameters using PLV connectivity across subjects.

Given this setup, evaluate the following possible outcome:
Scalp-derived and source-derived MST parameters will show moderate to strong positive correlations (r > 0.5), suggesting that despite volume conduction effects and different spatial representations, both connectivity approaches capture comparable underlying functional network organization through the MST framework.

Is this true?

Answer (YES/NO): NO